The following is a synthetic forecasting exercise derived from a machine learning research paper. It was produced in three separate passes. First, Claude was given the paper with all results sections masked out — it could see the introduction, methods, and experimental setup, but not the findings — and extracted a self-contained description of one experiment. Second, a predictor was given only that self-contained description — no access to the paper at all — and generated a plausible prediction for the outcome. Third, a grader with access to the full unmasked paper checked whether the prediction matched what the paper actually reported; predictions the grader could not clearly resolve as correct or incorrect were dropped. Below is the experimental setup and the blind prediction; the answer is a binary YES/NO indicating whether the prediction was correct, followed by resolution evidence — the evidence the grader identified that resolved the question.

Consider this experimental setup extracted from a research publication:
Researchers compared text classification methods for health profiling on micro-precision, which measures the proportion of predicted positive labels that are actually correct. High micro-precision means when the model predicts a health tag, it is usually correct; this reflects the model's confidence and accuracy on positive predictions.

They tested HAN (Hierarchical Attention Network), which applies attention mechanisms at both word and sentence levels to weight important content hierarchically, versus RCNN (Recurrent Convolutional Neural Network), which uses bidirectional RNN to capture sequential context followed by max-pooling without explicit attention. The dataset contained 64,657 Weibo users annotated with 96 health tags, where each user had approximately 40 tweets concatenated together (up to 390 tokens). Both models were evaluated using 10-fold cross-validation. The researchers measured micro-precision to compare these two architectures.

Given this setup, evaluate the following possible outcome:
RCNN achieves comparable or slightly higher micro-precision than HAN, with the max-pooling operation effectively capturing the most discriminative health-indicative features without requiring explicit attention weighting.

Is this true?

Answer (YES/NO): YES